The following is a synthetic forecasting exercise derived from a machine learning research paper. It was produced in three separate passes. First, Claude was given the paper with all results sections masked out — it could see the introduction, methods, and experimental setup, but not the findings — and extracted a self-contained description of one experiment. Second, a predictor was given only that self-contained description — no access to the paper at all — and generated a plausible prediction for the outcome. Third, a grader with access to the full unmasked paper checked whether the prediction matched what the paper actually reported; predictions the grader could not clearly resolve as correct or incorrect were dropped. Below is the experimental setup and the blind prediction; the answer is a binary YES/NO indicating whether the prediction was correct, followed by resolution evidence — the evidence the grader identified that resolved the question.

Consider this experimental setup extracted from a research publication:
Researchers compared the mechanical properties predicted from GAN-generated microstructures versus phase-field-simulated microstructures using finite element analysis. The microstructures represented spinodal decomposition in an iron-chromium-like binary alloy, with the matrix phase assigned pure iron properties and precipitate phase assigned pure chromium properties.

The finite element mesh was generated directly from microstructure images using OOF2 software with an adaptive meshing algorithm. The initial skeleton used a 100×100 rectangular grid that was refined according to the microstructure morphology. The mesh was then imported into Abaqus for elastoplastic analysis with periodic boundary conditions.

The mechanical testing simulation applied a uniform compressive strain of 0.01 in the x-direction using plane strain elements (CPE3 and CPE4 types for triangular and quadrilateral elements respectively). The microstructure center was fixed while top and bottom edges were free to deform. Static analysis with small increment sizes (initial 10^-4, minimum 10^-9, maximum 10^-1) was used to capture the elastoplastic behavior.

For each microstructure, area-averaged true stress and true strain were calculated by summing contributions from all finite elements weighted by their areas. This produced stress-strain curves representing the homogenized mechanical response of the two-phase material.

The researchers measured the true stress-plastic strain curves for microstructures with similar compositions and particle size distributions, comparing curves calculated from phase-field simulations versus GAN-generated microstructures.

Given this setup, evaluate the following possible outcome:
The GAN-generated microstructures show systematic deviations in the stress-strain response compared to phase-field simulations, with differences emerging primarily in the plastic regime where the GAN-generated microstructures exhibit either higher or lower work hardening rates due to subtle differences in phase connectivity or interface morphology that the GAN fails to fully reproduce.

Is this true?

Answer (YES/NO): NO